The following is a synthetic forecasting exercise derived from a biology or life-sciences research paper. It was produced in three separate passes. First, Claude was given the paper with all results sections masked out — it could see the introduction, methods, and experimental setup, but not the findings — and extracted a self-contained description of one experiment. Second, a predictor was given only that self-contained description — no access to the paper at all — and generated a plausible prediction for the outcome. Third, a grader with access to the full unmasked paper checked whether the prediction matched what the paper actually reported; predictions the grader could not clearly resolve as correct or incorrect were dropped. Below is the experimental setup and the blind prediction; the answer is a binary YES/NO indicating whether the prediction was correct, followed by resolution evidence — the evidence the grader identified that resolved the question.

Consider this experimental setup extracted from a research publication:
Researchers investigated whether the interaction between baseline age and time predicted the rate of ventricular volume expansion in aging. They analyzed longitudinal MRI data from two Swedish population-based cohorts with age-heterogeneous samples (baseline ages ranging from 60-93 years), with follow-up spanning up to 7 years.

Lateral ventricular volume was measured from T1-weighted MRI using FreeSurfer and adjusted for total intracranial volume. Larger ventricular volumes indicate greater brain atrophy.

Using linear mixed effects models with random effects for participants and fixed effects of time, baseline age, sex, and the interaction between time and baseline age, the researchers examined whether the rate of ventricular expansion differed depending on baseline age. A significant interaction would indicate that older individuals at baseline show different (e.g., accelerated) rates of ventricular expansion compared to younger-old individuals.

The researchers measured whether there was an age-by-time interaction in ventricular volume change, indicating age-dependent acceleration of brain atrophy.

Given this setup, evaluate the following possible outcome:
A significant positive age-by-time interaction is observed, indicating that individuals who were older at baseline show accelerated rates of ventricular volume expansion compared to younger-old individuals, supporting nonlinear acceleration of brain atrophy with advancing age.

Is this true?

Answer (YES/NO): YES